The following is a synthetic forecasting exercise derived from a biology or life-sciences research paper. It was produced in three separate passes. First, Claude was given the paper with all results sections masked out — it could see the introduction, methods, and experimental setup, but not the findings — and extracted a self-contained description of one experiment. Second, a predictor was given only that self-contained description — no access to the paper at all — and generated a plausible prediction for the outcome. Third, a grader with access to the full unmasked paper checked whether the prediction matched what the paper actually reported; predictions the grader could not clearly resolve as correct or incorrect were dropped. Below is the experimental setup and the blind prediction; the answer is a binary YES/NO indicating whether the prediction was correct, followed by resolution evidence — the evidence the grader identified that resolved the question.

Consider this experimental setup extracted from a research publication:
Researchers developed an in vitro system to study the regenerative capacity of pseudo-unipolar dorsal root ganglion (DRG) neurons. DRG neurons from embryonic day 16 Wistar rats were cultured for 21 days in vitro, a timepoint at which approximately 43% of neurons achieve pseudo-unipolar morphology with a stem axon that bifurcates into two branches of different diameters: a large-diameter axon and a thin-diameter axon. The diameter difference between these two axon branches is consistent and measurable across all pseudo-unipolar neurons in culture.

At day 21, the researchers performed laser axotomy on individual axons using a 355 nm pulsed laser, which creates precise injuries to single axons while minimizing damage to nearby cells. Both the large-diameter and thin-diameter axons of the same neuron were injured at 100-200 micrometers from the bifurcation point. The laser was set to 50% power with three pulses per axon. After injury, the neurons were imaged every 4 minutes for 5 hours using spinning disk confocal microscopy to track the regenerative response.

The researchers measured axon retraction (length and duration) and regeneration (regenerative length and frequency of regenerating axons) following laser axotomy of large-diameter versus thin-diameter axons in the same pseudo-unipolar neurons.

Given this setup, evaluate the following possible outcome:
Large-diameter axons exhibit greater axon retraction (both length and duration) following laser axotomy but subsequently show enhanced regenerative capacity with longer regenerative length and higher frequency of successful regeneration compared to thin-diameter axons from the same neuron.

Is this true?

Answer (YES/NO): NO